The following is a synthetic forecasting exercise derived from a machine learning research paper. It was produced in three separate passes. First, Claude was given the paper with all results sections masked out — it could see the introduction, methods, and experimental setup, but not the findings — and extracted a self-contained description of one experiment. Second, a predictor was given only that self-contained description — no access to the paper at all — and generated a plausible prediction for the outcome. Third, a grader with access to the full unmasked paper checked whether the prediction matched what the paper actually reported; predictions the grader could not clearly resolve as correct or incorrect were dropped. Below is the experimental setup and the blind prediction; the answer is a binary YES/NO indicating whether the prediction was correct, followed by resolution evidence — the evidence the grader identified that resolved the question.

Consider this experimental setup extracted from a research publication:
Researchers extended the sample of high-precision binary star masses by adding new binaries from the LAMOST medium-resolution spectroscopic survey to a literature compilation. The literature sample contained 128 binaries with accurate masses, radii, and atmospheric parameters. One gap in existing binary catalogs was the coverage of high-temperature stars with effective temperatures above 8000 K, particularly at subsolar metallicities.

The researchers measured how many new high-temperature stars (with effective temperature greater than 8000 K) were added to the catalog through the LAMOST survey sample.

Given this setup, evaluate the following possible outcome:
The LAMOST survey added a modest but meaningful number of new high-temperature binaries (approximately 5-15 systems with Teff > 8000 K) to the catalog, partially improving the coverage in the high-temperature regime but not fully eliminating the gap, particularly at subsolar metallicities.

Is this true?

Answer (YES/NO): YES